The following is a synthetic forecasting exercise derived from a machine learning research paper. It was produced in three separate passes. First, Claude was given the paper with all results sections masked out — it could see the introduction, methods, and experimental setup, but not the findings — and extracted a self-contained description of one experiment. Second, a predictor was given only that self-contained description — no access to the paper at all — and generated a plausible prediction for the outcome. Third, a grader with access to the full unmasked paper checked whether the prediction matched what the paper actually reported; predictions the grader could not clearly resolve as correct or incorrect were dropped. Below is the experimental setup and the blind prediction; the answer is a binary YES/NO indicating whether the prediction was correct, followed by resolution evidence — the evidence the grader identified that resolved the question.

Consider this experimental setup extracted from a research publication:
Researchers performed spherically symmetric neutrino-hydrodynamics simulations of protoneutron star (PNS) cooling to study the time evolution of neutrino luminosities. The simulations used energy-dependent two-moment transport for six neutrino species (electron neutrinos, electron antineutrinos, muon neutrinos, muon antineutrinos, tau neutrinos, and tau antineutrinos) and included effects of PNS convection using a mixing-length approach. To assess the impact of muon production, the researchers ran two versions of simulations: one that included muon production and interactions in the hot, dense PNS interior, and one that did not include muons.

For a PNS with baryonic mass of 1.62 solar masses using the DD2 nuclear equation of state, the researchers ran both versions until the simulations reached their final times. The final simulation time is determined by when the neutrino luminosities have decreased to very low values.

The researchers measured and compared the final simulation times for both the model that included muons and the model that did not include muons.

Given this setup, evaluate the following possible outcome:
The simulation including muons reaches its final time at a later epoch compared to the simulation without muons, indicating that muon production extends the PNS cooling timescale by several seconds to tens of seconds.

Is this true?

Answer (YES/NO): NO